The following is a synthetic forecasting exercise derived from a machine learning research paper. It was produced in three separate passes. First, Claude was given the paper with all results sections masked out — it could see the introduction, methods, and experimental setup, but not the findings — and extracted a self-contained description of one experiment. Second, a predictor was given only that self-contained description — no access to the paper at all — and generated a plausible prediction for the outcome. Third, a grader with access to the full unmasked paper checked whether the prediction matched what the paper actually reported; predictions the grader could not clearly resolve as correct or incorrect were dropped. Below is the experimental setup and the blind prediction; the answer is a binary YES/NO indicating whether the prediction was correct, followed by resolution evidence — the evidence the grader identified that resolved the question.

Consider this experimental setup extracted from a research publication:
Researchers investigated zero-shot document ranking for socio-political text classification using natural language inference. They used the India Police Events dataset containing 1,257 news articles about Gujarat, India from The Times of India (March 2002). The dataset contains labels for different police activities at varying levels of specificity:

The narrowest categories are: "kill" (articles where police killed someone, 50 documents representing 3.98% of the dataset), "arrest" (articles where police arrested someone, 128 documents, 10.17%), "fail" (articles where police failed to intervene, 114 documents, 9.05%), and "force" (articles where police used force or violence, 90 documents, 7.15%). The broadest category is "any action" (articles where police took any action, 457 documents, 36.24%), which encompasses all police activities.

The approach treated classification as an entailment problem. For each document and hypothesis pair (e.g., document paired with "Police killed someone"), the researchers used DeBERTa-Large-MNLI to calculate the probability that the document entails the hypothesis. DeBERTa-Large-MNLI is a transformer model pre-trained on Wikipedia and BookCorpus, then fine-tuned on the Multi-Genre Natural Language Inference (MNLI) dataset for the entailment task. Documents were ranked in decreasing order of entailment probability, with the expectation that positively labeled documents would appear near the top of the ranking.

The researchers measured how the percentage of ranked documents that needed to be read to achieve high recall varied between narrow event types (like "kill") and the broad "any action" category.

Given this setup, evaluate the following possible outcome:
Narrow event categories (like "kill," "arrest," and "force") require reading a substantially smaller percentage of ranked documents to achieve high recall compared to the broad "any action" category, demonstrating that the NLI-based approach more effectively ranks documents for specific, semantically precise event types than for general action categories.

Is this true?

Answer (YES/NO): YES